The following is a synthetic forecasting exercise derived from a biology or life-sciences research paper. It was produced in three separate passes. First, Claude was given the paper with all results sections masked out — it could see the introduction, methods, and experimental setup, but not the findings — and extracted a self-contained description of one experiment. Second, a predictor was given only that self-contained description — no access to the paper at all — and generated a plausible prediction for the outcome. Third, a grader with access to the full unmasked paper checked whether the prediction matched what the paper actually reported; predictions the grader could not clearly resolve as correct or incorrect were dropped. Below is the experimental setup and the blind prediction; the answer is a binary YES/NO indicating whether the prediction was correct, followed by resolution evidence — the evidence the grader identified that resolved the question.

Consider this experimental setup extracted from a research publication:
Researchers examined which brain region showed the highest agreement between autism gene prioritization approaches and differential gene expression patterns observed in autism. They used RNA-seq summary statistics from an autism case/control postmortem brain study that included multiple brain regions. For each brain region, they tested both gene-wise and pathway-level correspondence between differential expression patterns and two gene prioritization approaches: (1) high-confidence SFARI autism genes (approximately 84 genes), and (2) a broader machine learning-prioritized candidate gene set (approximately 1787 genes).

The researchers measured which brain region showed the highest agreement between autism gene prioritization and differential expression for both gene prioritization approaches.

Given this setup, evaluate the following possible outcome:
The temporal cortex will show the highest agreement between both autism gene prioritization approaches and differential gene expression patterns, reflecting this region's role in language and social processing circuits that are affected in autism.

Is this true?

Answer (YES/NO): NO